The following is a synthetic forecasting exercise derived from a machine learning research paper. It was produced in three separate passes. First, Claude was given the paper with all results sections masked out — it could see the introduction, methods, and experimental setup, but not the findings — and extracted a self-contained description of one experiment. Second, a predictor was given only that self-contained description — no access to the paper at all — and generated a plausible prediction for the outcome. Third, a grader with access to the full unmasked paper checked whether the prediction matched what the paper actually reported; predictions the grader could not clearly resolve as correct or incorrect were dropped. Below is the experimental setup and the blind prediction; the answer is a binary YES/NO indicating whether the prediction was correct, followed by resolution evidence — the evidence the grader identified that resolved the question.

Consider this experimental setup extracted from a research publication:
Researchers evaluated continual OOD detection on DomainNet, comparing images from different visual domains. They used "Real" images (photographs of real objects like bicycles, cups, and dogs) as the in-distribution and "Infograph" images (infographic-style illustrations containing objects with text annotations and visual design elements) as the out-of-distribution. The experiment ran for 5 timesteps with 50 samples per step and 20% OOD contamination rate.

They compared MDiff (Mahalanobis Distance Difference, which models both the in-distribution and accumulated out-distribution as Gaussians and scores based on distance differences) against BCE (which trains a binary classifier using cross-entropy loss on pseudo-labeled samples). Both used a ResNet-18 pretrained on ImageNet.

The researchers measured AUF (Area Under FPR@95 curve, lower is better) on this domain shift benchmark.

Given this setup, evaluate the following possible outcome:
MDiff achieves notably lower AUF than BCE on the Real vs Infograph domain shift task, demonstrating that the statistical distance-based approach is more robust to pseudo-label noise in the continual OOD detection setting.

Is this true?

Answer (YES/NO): YES